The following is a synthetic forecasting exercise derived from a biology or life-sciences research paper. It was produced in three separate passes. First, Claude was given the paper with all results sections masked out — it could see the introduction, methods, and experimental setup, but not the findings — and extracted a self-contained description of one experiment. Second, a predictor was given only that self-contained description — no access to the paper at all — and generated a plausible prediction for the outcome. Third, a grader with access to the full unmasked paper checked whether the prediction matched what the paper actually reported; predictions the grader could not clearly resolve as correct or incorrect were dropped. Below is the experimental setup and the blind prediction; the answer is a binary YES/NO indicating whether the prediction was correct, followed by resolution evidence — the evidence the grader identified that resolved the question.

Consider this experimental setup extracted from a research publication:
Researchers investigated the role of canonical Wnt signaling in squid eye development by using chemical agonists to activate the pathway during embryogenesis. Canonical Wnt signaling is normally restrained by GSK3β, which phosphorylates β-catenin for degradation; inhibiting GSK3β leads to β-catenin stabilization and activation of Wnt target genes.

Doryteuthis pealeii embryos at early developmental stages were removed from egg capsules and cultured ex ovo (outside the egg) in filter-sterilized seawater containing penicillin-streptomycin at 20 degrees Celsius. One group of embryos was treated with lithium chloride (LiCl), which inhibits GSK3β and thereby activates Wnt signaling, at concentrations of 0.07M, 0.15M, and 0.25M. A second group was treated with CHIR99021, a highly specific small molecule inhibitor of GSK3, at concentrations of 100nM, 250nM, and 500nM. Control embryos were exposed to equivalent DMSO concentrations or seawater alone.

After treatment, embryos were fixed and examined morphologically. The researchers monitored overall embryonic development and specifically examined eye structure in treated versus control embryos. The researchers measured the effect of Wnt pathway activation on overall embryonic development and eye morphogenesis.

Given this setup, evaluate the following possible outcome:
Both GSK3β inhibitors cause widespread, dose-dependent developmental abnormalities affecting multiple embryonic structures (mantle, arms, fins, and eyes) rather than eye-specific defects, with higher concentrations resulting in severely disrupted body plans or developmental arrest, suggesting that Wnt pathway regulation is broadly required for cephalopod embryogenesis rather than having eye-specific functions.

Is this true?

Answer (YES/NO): NO